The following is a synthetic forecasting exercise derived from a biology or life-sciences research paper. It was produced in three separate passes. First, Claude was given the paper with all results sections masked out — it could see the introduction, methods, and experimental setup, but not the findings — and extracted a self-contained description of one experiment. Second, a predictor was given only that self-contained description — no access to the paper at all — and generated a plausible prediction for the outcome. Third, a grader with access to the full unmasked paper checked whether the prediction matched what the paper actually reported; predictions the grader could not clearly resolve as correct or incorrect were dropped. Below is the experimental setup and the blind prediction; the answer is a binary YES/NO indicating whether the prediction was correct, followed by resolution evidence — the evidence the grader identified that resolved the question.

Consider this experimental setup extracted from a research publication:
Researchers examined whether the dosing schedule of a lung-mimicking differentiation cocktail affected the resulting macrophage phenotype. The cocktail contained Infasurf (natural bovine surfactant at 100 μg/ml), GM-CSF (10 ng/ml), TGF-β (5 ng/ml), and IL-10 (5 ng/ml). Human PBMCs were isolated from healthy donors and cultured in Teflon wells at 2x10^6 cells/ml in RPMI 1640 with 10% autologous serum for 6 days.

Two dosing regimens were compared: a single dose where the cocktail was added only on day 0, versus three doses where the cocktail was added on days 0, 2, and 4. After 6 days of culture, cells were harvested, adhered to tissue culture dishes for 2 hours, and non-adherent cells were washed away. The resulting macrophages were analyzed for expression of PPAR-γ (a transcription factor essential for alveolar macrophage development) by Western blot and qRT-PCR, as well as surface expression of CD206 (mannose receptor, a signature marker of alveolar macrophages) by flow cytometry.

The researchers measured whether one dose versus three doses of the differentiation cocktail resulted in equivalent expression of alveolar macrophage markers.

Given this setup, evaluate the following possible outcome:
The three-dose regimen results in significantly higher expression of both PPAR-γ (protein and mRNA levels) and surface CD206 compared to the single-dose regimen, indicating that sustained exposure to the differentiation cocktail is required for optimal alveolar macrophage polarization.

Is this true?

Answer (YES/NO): YES